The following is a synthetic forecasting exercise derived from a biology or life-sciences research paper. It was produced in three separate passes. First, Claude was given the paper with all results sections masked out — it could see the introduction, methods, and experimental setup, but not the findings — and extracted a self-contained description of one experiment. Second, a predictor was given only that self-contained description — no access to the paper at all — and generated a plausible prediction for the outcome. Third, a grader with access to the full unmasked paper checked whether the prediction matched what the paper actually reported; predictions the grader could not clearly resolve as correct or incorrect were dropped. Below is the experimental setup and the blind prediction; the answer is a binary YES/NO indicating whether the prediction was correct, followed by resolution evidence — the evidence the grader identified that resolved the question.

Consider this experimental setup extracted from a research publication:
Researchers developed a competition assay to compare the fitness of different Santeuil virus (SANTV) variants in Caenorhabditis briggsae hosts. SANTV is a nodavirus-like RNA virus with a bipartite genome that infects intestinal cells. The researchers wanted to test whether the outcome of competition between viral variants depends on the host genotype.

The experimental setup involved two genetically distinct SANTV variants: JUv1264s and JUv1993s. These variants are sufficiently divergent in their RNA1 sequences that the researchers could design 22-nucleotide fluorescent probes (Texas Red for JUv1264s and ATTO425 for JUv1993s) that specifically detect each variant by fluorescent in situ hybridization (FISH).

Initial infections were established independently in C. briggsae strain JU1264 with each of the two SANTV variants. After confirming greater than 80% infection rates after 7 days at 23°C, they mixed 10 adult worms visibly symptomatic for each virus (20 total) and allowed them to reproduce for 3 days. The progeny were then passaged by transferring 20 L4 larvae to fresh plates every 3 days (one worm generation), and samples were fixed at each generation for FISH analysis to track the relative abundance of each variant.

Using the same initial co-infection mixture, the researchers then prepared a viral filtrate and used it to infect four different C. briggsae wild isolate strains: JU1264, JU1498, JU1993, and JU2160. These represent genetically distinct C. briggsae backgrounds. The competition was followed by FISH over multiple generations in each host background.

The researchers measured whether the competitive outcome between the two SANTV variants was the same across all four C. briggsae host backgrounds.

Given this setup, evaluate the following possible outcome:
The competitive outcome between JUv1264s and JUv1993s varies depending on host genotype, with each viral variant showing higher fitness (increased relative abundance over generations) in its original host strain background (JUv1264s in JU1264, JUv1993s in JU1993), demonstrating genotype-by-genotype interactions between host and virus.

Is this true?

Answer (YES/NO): NO